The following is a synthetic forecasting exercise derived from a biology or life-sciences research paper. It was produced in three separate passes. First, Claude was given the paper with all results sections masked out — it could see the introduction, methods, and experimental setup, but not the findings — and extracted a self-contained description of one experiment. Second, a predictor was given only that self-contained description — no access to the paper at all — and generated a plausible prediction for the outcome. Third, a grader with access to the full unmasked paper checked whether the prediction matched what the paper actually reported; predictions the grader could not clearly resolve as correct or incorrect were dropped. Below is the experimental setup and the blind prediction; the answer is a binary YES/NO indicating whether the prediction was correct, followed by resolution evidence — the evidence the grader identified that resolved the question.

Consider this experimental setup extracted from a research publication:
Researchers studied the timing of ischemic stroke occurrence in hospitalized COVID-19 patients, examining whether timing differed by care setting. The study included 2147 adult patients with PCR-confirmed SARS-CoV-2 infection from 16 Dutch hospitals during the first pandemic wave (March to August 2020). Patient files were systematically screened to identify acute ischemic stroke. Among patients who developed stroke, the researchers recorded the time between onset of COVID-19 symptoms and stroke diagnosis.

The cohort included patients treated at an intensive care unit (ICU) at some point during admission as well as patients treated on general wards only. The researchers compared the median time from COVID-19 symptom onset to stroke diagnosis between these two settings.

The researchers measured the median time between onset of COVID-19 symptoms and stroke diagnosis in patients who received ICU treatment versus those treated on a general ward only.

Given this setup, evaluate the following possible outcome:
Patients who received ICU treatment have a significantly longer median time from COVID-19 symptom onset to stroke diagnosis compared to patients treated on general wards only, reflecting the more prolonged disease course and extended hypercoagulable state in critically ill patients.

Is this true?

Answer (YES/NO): YES